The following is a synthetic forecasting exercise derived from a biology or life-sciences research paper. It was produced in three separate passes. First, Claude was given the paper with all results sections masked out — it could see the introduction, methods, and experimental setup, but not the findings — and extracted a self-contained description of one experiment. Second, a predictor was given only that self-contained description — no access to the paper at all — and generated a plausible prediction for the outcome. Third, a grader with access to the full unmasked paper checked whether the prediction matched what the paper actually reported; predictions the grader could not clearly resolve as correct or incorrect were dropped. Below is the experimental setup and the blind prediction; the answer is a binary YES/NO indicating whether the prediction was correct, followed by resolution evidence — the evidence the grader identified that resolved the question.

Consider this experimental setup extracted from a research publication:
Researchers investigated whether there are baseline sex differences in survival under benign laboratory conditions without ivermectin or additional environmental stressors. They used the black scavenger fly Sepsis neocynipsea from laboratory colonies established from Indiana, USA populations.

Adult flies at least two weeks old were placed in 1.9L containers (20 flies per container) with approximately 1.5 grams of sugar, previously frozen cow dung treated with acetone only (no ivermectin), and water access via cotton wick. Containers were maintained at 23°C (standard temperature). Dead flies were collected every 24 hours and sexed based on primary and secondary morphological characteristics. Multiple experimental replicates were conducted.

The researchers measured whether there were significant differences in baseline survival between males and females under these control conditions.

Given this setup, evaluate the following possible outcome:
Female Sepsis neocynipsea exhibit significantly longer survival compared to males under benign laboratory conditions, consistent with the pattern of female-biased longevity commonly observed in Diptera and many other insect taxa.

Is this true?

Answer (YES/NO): NO